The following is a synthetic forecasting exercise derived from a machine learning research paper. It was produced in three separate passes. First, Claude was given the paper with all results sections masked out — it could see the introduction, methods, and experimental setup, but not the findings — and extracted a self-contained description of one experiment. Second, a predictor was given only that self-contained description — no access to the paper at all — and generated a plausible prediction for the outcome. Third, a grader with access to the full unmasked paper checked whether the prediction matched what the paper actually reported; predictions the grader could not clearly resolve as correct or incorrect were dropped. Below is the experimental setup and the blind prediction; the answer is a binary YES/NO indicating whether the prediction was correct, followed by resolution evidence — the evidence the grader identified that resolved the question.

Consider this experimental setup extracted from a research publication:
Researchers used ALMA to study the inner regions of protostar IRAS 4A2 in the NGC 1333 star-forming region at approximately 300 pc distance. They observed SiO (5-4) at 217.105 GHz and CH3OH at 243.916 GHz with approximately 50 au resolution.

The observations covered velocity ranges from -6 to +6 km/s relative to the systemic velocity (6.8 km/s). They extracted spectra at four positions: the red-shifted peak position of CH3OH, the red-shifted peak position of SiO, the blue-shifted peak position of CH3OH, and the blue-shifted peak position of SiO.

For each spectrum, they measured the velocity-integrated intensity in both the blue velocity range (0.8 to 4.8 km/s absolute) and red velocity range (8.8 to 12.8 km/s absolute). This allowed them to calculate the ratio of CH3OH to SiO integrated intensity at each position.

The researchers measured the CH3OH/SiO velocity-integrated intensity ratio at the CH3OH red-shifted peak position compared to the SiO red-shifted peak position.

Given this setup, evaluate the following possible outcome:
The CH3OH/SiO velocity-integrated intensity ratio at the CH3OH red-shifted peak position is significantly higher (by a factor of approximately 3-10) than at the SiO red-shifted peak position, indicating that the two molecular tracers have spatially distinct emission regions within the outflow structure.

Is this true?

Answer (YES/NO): YES